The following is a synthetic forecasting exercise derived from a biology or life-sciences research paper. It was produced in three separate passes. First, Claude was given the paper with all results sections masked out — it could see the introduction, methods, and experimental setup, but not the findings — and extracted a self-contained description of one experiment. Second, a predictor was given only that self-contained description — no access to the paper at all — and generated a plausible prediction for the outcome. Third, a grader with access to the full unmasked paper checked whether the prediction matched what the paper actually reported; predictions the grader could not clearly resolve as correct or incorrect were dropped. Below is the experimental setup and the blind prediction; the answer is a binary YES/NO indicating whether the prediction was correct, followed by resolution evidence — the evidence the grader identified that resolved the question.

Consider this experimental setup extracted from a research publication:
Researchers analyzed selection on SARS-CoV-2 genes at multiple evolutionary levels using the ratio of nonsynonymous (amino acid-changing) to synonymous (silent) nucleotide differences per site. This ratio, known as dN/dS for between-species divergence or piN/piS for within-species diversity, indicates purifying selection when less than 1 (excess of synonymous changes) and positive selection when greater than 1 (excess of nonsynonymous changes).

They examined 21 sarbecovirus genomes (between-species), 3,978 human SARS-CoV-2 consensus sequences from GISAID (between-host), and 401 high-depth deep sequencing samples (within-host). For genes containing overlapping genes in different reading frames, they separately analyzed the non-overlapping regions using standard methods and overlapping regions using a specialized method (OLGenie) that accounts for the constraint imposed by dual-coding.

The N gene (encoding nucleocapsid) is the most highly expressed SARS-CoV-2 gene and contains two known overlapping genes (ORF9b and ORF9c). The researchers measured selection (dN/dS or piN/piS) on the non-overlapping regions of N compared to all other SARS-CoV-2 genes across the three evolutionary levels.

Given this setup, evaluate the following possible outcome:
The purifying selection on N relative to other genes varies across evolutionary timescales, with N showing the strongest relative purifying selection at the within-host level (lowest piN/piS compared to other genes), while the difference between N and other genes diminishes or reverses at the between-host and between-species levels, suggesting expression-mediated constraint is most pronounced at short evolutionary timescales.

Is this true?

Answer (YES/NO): NO